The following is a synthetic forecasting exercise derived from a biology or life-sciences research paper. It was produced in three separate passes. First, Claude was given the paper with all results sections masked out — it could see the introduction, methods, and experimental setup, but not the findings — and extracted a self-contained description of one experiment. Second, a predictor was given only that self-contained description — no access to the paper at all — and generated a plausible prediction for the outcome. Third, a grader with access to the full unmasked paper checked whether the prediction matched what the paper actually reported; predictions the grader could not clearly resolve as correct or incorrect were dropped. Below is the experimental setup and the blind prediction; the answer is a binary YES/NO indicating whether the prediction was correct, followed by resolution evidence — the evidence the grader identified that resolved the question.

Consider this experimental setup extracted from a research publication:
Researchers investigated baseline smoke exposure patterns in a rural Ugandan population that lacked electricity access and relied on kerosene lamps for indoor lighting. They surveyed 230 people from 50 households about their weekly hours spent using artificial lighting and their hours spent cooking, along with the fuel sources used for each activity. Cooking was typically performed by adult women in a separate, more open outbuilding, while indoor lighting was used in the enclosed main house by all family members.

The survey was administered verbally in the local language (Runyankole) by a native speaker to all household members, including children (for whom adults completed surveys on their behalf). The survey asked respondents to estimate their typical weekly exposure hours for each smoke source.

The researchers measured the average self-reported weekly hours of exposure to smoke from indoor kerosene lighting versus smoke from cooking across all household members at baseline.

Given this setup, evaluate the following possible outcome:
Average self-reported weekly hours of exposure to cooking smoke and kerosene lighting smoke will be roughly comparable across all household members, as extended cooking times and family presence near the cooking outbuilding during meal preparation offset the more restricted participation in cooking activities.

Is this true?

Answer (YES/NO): NO